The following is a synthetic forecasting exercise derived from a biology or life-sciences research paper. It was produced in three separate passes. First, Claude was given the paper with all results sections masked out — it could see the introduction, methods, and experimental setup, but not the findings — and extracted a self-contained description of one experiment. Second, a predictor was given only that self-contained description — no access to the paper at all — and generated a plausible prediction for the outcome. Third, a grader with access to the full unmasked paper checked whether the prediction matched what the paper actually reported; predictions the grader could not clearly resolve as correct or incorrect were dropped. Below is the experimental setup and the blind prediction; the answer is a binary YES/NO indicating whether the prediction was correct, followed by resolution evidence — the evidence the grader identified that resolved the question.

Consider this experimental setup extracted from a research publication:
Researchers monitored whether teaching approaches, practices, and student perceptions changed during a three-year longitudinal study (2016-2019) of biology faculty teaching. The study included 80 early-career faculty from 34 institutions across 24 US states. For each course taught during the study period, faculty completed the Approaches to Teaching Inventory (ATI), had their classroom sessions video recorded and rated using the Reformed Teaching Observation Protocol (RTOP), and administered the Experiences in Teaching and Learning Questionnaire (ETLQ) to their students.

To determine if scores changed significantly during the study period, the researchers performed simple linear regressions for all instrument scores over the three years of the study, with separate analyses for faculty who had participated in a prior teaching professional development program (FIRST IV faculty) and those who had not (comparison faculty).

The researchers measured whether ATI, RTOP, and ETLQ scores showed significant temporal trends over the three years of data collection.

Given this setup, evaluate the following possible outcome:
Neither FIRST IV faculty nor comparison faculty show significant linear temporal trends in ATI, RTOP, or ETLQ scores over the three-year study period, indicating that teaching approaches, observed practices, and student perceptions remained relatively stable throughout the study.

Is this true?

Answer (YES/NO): YES